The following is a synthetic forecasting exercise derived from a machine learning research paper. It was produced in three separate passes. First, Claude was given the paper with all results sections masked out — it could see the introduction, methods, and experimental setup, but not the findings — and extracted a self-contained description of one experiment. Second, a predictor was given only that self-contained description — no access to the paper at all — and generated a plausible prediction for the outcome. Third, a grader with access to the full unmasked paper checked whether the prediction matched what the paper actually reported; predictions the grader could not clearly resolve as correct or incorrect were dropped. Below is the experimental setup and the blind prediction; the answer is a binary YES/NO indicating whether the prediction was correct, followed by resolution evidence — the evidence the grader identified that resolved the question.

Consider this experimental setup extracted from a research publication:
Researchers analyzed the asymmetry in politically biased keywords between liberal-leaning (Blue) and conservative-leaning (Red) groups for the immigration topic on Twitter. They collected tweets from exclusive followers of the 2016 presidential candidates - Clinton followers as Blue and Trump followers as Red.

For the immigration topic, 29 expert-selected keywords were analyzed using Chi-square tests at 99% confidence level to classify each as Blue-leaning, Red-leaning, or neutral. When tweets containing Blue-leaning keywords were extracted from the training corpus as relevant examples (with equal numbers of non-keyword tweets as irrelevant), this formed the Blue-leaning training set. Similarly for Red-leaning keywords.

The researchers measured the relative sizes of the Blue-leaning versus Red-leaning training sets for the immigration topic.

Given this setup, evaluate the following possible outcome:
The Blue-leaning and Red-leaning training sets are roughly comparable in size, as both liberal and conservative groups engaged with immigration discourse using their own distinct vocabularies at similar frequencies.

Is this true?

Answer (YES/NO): NO